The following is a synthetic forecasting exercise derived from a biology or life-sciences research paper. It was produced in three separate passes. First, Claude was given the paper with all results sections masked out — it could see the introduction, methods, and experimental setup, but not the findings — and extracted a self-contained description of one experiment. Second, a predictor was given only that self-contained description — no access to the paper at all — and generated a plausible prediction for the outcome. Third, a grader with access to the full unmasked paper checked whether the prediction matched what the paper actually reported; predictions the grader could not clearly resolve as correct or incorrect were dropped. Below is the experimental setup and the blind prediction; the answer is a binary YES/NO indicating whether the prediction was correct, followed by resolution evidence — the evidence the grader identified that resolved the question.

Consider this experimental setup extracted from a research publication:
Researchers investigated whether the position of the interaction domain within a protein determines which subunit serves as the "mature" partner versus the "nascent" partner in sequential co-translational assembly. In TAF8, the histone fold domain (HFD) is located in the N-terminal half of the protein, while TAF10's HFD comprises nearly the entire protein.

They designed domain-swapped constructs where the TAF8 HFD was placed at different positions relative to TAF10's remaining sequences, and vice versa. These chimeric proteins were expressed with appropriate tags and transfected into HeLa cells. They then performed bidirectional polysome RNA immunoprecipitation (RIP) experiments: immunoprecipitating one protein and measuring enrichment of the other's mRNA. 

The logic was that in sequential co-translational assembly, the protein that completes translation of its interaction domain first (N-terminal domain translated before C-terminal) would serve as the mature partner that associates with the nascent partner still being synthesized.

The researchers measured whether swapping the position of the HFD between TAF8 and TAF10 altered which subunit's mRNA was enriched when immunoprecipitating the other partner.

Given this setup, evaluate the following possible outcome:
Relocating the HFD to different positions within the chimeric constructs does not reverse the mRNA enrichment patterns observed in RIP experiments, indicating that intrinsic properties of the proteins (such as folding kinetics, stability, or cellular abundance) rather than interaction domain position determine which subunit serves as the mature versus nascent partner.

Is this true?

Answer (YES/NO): NO